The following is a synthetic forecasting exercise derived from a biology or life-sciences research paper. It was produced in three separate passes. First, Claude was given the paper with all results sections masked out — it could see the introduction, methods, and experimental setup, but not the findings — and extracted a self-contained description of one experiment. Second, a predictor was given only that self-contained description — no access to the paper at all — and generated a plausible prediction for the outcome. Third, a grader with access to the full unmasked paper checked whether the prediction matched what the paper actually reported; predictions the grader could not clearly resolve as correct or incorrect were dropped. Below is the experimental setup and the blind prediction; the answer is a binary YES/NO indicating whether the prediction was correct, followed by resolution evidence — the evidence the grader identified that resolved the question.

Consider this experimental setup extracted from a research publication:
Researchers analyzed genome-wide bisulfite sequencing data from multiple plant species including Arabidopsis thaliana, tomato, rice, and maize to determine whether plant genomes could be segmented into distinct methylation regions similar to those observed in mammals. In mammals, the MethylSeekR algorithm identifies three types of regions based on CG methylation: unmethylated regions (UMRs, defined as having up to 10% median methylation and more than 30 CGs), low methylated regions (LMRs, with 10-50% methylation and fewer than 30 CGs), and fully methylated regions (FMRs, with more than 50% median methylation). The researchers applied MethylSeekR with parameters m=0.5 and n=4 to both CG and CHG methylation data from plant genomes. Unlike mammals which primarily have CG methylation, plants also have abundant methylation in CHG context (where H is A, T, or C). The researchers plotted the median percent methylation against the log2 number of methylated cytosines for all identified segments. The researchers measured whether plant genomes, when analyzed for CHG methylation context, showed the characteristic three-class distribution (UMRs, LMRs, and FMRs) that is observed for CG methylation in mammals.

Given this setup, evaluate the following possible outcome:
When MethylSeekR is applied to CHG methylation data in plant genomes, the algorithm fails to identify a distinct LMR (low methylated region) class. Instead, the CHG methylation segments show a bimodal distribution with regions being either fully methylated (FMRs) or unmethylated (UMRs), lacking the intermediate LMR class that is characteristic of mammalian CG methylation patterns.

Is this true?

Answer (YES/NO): NO